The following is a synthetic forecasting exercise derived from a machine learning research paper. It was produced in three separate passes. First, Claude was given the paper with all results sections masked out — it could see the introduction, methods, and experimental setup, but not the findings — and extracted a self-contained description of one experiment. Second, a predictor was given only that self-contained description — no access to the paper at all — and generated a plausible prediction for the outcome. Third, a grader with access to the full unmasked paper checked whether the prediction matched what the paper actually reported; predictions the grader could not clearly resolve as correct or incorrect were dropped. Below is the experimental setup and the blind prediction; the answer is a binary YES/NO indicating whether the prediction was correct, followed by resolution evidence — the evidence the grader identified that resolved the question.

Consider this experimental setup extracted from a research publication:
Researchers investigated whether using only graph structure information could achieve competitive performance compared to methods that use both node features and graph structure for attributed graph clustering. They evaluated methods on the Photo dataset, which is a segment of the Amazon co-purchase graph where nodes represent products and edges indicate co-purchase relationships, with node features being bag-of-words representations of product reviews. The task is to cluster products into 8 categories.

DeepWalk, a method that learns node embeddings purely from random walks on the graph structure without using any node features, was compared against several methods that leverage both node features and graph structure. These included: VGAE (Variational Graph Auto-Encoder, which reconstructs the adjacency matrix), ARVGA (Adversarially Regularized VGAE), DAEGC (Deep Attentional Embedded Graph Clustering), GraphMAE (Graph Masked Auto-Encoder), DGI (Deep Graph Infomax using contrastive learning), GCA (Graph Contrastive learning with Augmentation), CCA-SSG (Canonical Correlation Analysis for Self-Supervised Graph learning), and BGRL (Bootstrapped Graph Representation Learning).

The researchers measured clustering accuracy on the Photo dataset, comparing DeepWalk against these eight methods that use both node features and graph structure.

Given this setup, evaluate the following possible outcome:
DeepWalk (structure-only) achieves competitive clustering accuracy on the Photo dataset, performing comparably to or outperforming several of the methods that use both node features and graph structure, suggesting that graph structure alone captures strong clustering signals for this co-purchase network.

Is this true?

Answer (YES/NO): YES